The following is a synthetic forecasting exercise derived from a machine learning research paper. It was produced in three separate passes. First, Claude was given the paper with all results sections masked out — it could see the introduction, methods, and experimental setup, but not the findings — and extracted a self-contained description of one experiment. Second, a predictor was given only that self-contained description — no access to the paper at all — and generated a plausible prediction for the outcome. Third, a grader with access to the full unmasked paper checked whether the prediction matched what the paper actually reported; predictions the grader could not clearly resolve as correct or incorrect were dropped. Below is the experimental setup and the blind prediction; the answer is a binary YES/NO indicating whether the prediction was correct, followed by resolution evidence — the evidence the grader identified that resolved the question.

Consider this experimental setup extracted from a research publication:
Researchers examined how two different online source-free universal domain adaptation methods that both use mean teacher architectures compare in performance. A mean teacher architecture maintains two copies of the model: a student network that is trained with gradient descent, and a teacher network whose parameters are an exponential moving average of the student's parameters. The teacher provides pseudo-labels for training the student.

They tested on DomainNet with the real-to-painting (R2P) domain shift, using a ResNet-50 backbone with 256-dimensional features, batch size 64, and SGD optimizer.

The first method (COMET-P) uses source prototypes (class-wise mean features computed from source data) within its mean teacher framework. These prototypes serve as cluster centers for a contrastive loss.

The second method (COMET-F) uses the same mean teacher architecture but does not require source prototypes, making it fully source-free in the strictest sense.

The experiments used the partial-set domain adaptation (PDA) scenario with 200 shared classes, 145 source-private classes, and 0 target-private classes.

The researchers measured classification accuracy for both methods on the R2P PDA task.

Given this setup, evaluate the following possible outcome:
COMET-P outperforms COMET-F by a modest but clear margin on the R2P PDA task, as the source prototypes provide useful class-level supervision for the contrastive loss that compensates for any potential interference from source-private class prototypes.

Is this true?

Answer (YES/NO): NO